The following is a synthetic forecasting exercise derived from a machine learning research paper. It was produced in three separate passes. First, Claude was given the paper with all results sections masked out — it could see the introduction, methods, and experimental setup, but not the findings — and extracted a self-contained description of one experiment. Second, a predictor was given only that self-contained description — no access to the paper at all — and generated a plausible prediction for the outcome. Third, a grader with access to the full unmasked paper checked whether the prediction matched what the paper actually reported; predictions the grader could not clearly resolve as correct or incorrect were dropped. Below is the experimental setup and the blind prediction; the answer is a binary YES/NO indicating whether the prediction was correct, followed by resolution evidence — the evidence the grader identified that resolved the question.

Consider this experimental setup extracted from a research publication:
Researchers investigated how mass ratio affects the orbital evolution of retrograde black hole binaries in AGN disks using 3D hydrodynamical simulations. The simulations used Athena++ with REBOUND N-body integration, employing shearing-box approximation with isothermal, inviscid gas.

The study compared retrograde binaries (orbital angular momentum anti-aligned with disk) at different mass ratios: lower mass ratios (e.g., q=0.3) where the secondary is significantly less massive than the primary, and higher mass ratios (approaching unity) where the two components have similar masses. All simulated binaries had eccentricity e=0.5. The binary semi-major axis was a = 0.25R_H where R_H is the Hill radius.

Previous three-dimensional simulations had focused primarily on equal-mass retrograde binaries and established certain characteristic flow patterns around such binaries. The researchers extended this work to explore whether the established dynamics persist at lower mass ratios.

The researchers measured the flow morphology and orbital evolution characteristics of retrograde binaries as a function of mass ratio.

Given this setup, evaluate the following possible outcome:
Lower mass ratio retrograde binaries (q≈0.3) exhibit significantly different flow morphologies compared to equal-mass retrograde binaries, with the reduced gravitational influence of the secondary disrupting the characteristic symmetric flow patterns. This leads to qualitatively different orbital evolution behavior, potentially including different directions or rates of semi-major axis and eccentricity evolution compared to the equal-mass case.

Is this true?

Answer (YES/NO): NO